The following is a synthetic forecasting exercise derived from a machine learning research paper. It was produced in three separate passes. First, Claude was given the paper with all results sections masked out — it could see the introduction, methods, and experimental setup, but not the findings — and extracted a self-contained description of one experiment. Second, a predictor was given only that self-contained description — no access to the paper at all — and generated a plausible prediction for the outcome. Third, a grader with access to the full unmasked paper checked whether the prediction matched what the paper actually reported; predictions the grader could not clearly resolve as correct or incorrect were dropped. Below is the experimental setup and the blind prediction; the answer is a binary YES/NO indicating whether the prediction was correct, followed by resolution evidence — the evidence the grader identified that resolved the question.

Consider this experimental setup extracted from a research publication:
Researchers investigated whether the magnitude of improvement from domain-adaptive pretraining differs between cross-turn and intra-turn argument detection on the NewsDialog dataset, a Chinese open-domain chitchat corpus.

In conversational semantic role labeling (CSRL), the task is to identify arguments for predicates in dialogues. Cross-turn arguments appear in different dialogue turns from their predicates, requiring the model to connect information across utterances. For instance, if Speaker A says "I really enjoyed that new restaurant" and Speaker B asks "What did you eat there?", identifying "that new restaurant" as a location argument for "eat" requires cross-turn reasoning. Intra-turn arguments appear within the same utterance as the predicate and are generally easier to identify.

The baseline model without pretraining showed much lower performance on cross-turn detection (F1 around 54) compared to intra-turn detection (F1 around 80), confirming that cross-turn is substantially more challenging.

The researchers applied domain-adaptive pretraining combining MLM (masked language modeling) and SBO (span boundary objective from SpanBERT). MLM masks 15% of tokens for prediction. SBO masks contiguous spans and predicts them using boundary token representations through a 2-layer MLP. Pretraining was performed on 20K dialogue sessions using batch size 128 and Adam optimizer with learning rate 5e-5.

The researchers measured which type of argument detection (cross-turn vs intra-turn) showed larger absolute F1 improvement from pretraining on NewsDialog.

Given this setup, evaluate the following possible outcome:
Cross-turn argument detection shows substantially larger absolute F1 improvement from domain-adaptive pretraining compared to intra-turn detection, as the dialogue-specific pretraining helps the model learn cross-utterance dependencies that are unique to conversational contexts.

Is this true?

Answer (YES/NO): YES